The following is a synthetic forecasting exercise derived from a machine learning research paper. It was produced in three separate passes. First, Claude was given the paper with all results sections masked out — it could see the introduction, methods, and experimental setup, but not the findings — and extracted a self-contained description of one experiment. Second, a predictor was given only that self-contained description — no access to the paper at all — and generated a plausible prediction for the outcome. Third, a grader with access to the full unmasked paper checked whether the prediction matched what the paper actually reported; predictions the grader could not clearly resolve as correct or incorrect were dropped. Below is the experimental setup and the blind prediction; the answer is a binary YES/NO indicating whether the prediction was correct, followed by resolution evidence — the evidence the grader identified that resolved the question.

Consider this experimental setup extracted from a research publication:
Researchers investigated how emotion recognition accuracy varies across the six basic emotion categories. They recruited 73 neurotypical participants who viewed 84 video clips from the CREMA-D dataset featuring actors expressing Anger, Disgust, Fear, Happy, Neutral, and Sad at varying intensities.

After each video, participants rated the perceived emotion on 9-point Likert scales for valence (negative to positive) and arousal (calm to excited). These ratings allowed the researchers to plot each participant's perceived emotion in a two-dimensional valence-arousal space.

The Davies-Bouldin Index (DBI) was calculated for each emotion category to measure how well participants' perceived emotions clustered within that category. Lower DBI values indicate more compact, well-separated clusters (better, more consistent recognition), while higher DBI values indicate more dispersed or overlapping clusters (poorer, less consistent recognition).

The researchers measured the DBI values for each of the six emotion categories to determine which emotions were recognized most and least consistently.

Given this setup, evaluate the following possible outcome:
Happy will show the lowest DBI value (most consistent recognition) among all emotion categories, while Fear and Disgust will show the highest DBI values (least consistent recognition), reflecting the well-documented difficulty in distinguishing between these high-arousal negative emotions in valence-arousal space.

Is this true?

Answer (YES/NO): NO